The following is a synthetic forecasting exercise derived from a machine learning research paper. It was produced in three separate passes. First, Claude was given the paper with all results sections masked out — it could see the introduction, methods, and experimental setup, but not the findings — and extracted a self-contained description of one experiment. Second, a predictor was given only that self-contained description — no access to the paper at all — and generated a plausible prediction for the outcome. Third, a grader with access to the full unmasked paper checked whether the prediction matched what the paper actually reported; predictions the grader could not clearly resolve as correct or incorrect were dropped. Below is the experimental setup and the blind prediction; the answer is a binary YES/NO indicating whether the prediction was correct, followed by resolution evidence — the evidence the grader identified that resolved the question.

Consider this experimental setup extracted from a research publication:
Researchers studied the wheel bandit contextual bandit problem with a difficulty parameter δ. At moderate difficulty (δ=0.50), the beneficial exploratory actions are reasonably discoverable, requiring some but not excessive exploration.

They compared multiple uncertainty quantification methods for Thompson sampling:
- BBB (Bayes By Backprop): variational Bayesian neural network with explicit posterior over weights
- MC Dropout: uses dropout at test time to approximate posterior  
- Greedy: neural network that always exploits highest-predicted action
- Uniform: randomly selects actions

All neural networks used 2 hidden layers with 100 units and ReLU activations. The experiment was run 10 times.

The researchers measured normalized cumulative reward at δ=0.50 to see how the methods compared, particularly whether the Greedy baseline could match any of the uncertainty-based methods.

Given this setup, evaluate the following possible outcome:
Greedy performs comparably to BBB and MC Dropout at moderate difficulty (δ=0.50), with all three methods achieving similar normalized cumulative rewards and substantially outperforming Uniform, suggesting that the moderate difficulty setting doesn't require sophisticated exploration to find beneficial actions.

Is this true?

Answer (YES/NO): NO